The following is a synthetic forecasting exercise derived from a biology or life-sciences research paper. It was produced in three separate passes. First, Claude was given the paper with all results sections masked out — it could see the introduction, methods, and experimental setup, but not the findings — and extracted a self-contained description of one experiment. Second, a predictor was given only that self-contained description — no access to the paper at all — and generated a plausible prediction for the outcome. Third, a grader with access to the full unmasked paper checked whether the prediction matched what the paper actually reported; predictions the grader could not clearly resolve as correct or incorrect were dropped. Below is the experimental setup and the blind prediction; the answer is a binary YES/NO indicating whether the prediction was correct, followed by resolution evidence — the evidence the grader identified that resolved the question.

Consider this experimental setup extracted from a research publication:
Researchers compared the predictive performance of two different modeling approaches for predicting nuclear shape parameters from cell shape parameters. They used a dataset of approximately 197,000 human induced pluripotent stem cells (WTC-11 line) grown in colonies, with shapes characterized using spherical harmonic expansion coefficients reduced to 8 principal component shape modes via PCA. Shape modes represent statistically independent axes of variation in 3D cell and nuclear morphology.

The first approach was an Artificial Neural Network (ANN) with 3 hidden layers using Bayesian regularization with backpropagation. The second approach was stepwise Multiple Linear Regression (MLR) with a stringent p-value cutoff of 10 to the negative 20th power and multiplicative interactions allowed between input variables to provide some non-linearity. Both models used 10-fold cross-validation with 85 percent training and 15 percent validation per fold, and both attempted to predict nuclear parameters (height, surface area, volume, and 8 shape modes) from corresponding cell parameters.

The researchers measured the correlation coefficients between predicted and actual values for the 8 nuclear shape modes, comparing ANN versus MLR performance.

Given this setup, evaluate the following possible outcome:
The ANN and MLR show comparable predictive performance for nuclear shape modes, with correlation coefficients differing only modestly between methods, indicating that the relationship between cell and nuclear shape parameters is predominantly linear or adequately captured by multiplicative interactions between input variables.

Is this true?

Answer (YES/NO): YES